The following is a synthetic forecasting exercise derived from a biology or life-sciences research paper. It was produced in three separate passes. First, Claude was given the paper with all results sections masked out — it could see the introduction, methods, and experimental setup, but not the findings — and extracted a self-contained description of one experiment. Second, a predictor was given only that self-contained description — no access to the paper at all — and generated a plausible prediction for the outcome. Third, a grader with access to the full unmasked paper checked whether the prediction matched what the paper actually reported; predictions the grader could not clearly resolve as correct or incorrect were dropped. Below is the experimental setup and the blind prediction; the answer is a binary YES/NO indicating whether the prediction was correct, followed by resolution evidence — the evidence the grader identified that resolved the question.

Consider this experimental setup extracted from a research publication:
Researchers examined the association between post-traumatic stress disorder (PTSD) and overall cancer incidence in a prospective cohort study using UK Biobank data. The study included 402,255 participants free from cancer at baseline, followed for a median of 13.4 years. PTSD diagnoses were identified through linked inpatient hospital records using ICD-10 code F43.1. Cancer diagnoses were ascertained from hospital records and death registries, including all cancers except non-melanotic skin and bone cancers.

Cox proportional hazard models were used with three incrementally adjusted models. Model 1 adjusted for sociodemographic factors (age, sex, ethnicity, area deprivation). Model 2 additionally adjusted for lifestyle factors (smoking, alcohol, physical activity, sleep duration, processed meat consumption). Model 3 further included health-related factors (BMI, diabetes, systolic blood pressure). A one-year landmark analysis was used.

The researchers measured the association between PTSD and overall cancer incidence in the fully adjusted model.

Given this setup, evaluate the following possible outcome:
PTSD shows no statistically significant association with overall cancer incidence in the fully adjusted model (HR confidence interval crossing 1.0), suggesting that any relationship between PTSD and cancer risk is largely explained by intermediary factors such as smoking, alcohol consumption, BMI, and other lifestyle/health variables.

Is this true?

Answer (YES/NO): NO